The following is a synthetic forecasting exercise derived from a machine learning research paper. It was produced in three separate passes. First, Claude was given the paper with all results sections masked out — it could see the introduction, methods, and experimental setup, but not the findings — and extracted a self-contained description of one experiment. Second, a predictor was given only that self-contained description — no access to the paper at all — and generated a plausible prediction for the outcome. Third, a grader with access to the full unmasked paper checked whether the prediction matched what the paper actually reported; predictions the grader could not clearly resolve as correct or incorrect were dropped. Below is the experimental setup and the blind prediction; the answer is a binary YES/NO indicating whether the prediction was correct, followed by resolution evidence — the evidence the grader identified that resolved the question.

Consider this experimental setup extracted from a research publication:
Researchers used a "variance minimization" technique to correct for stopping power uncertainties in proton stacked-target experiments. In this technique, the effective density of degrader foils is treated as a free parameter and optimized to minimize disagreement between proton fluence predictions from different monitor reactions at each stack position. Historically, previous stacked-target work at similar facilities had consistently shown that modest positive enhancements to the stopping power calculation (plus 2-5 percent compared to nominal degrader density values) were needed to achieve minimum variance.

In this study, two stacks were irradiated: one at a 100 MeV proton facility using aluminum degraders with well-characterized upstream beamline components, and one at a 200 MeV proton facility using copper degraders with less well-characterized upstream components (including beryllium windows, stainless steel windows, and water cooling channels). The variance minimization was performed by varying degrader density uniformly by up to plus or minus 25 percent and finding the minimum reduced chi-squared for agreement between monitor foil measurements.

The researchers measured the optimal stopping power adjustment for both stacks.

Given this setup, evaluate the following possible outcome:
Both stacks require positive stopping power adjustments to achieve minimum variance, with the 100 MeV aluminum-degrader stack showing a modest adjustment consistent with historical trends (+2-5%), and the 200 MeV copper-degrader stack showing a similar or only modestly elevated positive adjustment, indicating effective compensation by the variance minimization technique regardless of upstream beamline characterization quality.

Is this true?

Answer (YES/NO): NO